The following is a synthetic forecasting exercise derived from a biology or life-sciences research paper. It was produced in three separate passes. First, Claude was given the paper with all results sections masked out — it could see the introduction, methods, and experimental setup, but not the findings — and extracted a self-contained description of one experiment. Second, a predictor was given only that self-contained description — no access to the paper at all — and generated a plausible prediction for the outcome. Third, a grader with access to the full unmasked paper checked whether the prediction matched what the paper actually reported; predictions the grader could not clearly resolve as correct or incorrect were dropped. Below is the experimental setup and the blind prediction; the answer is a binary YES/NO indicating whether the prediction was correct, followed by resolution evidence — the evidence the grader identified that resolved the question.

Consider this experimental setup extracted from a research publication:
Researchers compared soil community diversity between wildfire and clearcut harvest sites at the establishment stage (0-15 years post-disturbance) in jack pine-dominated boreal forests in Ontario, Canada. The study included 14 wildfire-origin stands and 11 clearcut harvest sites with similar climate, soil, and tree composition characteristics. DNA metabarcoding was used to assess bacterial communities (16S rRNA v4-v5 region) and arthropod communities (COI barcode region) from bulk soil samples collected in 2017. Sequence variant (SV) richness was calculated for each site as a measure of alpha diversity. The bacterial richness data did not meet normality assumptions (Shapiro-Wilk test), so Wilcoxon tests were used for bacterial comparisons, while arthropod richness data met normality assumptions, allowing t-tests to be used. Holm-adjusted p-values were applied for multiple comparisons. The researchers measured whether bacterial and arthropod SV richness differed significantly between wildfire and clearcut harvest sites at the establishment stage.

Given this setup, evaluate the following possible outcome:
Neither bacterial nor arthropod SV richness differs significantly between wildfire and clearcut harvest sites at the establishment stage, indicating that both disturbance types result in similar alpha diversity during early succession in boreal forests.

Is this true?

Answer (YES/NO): YES